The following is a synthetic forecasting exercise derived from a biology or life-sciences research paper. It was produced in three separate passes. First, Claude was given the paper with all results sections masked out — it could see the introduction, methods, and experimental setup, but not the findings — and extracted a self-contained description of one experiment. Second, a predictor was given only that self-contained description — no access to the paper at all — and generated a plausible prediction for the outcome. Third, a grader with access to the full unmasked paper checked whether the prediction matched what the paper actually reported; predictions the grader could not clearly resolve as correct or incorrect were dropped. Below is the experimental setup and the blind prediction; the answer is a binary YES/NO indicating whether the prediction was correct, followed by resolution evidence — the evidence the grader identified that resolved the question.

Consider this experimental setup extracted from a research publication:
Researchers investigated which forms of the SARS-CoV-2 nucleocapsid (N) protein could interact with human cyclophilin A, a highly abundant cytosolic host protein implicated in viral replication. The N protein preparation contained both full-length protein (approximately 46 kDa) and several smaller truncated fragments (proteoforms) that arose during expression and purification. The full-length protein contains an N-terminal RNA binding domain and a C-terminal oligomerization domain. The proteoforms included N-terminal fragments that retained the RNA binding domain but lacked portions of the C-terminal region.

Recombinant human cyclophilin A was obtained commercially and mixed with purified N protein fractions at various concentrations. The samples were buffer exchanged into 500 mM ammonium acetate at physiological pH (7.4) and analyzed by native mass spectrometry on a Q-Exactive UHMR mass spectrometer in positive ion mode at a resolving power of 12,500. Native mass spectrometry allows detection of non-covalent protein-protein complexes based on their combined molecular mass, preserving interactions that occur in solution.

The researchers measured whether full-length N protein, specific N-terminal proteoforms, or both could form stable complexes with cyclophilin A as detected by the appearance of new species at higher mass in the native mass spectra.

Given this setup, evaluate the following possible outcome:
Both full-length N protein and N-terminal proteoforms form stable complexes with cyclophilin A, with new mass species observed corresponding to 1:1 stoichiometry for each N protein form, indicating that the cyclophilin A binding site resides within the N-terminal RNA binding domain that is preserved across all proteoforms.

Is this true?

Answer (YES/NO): NO